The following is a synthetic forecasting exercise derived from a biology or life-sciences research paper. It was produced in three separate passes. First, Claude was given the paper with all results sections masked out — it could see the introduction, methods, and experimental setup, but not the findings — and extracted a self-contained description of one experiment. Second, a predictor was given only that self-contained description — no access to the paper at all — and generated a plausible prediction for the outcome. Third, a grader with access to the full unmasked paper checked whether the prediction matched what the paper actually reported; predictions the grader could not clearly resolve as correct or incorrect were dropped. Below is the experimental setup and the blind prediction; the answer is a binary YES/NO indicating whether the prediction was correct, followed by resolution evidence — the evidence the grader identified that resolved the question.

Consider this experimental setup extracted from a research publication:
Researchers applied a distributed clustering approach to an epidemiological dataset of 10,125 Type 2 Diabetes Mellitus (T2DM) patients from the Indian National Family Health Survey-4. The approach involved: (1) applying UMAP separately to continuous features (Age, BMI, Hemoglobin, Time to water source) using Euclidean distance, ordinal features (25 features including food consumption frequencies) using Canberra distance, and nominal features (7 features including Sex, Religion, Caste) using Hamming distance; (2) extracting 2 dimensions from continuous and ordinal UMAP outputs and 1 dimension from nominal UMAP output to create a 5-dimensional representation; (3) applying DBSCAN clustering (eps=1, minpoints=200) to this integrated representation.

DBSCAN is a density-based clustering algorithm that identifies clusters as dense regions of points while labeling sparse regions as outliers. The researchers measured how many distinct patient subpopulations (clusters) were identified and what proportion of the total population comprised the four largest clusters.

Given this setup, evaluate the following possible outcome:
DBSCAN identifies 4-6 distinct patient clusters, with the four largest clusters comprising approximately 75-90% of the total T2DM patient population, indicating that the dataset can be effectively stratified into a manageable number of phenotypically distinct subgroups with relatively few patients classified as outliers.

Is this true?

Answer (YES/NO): NO